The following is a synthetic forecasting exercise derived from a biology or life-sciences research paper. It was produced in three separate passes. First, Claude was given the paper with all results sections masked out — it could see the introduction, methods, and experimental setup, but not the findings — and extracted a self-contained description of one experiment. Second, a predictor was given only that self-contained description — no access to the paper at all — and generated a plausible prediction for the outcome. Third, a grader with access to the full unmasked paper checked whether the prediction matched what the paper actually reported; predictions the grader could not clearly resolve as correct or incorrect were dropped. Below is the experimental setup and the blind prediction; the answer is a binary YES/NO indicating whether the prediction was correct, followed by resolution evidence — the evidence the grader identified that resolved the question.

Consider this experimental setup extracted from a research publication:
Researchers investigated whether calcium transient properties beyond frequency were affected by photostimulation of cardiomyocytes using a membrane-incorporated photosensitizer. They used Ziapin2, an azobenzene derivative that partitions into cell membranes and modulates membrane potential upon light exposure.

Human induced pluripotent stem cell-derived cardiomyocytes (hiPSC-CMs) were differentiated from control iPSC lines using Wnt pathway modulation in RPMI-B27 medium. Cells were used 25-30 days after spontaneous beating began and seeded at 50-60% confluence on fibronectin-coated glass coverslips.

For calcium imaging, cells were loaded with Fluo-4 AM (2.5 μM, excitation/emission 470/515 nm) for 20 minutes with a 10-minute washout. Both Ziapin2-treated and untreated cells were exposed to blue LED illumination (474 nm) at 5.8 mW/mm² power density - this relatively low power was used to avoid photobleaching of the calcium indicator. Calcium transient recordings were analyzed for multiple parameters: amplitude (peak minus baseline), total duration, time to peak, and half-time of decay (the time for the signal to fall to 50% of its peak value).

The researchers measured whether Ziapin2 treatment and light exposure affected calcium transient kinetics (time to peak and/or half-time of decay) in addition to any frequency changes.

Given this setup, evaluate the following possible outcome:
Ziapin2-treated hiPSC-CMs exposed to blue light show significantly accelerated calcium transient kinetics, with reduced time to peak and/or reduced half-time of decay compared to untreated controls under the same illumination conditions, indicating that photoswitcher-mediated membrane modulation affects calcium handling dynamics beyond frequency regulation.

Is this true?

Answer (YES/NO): NO